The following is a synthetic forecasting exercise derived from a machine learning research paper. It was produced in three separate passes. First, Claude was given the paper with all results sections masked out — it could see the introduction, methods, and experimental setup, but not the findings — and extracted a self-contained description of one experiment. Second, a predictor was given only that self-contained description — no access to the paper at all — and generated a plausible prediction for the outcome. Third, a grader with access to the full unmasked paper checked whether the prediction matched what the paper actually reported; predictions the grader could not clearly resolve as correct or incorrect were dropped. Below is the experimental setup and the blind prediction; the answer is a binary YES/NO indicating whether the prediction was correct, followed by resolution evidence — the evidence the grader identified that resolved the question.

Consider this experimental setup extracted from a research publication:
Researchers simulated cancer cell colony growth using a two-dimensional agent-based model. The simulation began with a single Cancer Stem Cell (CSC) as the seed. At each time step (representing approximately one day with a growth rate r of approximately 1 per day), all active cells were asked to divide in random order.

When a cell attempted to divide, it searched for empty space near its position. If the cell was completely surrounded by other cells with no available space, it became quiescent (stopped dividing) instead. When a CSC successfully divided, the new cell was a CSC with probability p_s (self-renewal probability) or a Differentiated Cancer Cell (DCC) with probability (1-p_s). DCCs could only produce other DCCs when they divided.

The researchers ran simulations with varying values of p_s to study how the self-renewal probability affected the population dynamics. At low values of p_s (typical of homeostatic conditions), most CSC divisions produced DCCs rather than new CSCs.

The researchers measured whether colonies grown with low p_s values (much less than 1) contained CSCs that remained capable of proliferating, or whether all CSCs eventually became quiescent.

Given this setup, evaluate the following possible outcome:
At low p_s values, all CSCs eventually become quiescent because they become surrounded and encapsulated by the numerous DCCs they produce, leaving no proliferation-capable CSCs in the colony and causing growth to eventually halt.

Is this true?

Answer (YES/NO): NO